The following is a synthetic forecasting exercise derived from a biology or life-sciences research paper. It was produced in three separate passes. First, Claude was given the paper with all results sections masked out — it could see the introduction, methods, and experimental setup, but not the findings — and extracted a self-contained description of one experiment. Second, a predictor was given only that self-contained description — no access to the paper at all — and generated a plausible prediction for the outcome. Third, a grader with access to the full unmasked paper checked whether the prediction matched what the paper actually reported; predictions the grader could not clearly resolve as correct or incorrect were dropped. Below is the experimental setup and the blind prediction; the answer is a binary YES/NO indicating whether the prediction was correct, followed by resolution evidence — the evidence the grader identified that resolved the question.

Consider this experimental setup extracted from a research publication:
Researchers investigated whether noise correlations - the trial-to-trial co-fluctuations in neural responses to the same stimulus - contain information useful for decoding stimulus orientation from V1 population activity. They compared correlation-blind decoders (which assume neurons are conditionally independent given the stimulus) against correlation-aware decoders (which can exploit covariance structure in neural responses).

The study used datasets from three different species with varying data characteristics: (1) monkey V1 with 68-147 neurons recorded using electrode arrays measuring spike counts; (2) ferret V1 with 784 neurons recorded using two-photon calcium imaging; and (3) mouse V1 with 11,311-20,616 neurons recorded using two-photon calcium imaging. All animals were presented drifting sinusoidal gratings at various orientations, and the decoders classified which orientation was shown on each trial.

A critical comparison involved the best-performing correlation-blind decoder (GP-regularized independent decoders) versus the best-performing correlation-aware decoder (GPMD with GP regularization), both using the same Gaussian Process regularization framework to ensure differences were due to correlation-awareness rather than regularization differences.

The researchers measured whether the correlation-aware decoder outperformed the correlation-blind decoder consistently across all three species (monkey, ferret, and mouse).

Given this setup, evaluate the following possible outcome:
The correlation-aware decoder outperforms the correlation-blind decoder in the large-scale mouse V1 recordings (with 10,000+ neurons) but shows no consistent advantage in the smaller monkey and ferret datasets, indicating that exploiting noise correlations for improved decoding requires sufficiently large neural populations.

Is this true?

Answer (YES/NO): NO